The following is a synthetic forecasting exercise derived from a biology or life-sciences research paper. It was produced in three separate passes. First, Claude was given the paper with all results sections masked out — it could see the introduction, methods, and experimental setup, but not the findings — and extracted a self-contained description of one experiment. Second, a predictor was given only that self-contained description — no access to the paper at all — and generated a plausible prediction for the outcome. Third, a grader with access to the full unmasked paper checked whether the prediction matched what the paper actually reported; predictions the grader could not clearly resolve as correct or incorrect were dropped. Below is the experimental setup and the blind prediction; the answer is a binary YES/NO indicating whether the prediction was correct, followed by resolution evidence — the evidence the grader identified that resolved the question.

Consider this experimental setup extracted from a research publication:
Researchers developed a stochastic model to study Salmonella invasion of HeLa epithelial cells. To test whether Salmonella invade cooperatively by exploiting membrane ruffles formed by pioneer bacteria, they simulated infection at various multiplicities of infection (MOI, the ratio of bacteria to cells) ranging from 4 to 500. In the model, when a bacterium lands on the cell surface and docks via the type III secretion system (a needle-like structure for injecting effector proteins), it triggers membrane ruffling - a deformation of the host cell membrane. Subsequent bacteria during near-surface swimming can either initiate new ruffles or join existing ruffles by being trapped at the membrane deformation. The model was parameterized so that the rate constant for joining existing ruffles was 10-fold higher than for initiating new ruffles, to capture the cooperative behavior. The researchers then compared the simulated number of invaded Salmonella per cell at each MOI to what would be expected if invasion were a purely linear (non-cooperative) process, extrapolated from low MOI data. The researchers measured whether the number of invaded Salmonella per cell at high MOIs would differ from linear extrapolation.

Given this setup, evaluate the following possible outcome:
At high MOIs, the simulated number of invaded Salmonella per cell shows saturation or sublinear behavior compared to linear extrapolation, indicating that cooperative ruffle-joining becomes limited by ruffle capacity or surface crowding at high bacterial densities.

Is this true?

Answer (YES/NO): NO